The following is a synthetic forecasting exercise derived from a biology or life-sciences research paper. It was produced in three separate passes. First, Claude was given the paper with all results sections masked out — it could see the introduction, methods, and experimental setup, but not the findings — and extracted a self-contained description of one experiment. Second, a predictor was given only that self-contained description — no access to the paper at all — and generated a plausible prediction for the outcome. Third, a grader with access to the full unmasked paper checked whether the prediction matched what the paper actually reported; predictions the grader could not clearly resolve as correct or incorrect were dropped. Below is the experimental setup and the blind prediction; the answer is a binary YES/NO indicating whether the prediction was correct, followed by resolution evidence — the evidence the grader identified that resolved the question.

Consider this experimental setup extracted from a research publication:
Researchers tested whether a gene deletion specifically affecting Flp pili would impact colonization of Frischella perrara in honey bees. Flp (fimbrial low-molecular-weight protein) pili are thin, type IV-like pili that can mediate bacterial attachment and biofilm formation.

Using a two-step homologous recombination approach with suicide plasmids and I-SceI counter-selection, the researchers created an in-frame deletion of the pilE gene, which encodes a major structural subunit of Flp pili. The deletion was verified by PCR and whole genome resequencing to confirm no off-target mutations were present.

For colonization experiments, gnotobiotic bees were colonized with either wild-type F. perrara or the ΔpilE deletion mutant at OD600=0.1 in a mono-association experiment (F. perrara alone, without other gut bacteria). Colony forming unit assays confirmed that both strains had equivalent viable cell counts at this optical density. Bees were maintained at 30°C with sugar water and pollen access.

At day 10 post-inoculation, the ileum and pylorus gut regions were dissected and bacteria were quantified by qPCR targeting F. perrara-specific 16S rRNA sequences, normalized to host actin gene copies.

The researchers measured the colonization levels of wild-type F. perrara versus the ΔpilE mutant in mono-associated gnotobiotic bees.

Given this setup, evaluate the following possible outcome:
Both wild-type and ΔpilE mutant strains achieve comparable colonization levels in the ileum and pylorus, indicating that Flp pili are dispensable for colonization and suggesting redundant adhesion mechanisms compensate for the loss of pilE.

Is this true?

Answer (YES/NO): NO